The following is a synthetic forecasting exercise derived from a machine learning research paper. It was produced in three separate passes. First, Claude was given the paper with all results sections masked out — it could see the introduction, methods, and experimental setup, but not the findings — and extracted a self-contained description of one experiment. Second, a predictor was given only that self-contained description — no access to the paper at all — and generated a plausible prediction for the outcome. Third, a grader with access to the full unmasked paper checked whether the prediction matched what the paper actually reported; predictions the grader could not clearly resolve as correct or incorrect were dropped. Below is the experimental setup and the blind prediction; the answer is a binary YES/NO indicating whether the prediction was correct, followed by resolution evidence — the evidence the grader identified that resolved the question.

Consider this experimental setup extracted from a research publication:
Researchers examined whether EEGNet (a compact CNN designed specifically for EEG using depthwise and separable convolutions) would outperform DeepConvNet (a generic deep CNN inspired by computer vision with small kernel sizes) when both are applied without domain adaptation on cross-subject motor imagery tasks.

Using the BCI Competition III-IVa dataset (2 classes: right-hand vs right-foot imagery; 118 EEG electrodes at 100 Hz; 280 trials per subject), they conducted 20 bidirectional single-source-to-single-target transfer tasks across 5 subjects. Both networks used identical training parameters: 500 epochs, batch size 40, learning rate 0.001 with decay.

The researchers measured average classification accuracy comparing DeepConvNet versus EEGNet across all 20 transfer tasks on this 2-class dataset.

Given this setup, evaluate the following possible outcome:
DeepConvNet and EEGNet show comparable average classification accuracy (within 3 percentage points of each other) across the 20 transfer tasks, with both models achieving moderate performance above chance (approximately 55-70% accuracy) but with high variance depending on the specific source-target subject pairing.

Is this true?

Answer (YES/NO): NO